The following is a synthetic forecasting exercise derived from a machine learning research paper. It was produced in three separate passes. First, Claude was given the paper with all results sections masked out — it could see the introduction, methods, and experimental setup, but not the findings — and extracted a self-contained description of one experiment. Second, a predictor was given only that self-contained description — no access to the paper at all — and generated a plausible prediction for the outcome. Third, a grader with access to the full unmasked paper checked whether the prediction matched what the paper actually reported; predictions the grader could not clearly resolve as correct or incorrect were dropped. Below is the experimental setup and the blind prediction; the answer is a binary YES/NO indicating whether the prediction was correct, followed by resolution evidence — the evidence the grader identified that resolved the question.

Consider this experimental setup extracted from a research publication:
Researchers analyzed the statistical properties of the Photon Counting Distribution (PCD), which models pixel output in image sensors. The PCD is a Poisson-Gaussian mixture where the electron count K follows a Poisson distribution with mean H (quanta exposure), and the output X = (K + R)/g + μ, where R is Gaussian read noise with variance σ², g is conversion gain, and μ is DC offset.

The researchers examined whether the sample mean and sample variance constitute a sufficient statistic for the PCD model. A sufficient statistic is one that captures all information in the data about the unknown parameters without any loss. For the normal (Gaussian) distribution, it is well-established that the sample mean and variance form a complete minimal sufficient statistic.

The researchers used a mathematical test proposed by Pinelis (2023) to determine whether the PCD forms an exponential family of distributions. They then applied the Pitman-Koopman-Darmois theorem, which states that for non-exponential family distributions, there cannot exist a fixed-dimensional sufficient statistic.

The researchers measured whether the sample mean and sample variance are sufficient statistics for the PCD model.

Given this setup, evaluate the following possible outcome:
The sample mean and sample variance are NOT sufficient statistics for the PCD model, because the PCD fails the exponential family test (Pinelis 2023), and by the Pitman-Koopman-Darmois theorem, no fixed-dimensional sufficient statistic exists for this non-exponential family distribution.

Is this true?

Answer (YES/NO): YES